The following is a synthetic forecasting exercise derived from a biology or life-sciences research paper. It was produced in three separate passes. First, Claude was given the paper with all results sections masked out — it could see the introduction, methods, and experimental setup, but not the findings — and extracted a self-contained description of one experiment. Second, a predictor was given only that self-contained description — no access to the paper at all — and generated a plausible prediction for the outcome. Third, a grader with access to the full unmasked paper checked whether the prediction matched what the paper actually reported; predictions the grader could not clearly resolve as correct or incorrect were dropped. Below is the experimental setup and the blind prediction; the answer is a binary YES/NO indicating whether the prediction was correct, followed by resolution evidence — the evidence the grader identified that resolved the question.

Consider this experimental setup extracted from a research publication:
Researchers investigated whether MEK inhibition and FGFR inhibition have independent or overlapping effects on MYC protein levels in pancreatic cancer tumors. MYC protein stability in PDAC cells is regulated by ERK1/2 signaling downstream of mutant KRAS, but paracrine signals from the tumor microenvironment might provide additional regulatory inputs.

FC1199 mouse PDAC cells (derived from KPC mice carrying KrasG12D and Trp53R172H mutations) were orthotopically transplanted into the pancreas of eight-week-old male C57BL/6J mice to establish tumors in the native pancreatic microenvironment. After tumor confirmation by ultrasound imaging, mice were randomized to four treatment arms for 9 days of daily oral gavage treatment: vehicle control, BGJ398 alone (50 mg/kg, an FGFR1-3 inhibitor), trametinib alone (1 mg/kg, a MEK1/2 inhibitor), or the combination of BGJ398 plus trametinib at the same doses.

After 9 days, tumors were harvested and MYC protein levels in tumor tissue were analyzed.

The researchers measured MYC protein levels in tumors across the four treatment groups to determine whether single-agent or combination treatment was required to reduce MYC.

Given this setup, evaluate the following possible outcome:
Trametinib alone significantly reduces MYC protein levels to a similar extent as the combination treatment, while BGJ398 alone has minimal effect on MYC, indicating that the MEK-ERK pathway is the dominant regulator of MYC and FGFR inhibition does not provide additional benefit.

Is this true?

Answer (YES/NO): NO